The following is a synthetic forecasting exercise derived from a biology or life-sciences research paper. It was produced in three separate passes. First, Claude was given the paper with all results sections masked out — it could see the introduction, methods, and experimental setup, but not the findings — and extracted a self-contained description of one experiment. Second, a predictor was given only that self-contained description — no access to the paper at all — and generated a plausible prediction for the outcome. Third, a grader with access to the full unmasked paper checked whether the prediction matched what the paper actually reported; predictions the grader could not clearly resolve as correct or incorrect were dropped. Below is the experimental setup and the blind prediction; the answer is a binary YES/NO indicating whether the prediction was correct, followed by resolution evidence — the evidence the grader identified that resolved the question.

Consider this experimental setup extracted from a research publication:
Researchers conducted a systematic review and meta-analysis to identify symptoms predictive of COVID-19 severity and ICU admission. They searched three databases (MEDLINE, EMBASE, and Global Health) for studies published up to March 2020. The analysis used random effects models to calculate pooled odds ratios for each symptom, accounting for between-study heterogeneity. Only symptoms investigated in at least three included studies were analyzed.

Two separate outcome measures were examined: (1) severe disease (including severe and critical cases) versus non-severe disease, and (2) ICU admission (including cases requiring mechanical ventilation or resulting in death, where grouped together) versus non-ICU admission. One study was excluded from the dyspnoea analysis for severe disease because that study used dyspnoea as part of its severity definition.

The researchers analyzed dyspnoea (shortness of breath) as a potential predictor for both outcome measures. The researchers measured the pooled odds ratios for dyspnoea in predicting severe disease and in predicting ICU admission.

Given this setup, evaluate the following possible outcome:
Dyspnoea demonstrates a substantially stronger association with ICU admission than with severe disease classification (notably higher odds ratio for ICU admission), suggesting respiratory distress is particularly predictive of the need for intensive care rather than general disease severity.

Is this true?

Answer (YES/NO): YES